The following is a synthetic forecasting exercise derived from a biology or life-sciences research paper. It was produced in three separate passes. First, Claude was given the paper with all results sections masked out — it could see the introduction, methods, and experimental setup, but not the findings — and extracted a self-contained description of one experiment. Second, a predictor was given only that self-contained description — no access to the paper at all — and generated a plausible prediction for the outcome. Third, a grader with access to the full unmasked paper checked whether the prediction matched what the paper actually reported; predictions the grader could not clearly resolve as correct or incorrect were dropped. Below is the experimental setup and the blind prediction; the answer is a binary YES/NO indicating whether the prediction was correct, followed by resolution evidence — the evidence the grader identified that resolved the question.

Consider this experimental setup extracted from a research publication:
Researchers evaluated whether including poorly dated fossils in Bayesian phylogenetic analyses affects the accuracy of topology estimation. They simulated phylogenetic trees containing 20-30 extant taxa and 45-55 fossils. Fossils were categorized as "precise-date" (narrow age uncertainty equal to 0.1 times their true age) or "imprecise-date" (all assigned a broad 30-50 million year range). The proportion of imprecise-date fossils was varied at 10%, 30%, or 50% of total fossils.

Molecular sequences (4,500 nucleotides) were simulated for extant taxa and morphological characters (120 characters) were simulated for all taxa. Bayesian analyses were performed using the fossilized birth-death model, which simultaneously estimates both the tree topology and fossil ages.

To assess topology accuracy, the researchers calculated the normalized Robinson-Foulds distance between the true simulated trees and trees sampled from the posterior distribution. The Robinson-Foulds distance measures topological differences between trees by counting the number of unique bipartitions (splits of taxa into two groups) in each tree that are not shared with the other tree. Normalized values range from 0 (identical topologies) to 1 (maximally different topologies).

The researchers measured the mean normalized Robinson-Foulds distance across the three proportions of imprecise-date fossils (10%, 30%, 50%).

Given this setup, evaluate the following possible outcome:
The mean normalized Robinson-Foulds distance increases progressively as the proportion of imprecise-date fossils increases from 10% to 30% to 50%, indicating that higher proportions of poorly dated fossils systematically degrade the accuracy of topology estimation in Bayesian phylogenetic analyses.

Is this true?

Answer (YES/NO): YES